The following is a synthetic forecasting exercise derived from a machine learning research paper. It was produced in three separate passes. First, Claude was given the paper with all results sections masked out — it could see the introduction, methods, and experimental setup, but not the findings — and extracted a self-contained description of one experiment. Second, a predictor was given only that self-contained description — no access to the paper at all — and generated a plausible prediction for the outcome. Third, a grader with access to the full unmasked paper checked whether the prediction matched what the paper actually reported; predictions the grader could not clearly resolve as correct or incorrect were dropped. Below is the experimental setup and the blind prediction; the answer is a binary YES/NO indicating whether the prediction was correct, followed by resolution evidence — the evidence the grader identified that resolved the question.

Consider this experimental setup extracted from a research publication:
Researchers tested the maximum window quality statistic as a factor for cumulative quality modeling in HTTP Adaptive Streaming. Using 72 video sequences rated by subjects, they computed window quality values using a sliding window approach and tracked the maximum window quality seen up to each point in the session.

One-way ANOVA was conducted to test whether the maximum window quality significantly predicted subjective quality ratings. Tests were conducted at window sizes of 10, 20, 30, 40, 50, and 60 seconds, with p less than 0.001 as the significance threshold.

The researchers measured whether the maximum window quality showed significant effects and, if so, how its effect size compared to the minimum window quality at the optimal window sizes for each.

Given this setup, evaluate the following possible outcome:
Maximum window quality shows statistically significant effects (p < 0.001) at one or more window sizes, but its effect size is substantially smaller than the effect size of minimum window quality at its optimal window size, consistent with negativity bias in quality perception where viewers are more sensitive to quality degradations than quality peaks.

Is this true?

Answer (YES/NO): YES